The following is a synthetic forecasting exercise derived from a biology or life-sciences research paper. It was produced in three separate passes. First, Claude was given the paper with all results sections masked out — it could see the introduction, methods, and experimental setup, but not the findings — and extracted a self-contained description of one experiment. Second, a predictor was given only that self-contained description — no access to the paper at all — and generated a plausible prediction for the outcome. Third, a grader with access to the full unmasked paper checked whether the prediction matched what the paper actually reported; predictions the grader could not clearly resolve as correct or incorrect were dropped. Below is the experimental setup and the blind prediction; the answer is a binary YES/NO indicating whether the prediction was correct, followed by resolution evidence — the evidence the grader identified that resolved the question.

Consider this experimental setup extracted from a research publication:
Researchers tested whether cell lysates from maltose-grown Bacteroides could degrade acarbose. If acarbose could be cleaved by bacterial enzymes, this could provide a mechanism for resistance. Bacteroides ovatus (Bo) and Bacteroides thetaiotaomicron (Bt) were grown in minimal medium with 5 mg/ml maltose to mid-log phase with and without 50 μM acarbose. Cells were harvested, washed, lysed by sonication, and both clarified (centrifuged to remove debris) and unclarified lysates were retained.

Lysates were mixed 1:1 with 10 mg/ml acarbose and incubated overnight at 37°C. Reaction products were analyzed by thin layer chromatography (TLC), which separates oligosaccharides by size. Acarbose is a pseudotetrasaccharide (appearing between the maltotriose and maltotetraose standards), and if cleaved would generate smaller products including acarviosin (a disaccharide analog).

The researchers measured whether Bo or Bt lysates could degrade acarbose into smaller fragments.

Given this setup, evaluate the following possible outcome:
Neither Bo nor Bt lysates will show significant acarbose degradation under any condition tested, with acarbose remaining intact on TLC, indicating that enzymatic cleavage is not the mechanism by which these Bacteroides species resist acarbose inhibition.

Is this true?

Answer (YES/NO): YES